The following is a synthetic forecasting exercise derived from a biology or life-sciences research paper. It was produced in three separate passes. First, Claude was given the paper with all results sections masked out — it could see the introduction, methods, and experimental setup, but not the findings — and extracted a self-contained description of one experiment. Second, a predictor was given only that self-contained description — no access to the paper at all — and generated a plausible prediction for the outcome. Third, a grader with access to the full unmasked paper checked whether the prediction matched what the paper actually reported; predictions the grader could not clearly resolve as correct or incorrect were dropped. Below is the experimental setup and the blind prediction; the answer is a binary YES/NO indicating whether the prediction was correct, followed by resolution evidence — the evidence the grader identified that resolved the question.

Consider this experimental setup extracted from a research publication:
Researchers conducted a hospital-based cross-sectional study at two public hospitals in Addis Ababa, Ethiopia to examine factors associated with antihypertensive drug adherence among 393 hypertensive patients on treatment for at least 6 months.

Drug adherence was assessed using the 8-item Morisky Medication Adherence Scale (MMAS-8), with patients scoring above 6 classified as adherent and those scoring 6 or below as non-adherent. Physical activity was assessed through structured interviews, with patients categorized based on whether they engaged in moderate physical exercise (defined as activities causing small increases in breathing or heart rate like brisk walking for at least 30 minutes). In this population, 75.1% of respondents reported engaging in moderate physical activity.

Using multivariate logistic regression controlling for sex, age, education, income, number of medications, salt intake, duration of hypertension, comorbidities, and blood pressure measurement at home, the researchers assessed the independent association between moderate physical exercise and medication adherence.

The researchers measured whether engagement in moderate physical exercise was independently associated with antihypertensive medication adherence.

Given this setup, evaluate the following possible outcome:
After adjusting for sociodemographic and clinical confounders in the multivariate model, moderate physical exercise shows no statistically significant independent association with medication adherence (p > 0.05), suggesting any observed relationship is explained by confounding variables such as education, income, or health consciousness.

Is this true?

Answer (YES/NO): NO